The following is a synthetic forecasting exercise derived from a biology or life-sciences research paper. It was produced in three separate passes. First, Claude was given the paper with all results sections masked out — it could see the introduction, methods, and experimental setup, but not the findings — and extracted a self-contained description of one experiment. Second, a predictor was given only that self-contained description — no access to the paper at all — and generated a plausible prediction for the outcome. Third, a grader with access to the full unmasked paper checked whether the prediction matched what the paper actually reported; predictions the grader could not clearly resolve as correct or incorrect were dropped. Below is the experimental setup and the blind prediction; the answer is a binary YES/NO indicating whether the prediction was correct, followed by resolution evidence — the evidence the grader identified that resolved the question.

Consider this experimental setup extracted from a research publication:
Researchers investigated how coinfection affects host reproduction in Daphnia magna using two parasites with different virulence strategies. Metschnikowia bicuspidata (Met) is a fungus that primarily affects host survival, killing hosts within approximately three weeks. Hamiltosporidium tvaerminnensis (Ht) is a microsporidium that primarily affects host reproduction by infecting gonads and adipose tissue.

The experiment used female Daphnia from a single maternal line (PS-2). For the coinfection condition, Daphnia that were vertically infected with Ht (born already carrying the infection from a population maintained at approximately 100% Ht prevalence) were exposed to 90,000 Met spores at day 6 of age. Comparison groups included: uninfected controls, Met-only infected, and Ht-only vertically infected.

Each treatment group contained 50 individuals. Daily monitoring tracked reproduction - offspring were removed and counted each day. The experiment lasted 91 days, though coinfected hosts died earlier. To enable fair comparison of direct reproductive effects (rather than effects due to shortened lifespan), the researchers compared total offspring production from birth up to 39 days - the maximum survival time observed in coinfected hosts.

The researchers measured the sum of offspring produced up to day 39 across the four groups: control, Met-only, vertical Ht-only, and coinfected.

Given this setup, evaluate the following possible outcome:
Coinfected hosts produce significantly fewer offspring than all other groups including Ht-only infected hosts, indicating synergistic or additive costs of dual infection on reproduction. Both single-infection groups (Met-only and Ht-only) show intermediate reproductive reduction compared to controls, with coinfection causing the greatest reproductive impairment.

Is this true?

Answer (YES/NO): YES